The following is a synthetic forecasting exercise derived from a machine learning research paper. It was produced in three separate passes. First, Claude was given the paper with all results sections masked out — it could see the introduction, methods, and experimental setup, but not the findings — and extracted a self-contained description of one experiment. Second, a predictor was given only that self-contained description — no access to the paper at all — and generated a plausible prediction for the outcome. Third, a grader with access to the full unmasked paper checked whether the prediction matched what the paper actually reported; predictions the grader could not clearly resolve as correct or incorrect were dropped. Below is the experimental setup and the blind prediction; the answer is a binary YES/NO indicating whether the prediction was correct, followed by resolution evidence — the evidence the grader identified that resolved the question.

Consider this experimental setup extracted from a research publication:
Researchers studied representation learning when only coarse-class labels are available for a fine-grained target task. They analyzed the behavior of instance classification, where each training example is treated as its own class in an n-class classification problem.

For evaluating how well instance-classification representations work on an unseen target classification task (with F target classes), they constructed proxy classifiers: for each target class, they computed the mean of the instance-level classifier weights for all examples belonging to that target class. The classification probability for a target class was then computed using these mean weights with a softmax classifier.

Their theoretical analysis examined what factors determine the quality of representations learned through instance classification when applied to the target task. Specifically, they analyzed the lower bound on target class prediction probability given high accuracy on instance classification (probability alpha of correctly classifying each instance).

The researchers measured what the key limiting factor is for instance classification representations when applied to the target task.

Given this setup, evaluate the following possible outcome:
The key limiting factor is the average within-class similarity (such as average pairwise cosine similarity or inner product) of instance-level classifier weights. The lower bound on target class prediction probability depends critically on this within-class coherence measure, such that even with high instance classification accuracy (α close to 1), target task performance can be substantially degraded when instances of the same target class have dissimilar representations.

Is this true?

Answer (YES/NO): YES